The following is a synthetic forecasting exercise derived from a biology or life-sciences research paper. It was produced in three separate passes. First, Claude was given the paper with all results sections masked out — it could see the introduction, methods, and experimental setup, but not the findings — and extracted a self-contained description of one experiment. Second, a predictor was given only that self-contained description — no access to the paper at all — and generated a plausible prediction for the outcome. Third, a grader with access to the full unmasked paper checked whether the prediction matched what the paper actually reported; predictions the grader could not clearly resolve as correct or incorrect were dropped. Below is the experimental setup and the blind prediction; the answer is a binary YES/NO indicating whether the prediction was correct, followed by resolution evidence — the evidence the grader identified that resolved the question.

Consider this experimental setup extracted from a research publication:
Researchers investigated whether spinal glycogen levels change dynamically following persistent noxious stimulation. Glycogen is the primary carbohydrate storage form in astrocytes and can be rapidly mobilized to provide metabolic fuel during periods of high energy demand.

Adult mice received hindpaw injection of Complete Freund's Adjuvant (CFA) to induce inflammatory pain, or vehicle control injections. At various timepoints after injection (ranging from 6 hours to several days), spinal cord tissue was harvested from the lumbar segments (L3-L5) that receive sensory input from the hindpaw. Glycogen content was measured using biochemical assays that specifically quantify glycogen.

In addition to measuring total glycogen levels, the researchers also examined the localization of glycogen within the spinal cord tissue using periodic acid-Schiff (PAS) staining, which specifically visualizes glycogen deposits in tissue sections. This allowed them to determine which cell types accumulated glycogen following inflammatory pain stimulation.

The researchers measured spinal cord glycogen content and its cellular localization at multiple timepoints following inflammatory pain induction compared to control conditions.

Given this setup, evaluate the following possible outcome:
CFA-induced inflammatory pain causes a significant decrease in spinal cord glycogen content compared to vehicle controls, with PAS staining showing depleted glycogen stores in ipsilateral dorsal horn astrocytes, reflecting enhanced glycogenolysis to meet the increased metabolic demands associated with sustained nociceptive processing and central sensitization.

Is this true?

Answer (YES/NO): NO